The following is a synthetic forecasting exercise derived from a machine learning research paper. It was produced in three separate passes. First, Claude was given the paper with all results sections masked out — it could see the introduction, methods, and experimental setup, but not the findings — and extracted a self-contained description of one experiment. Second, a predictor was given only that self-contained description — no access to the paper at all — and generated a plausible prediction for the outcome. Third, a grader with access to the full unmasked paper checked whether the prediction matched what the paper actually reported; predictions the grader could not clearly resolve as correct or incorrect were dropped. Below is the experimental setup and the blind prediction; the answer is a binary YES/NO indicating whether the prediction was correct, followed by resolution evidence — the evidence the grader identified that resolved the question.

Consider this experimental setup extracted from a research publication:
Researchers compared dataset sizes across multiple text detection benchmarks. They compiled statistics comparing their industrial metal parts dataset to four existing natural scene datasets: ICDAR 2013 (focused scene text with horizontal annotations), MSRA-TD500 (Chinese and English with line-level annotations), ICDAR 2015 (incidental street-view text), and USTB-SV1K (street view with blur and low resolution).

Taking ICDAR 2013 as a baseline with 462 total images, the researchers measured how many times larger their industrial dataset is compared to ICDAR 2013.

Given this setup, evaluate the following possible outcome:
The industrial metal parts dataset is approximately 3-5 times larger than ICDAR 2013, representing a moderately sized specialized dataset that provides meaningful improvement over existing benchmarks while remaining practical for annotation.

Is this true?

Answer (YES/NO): NO